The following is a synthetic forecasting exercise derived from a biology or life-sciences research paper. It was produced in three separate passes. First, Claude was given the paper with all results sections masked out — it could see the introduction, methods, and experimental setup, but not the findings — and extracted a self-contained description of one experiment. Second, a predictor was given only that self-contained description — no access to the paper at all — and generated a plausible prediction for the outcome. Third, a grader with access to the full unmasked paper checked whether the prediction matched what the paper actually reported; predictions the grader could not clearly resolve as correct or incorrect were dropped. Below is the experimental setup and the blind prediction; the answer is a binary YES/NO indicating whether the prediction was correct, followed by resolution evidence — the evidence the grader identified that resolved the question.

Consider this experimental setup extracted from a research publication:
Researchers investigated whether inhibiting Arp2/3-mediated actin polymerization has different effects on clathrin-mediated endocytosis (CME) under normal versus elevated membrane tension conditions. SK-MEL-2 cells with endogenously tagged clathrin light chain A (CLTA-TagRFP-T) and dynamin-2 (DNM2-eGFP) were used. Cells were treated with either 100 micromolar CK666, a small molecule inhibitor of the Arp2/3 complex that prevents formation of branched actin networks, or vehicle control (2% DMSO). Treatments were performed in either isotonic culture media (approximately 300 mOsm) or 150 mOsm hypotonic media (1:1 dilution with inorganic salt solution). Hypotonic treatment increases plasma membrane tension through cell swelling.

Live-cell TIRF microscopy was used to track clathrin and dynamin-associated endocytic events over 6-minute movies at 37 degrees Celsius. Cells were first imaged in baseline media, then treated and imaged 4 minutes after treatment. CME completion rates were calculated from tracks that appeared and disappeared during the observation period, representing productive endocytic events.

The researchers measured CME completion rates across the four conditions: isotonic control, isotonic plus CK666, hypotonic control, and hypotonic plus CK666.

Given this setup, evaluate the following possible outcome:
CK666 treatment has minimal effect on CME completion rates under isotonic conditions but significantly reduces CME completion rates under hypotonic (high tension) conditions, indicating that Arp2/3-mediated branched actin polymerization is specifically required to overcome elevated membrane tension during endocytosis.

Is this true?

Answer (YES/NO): YES